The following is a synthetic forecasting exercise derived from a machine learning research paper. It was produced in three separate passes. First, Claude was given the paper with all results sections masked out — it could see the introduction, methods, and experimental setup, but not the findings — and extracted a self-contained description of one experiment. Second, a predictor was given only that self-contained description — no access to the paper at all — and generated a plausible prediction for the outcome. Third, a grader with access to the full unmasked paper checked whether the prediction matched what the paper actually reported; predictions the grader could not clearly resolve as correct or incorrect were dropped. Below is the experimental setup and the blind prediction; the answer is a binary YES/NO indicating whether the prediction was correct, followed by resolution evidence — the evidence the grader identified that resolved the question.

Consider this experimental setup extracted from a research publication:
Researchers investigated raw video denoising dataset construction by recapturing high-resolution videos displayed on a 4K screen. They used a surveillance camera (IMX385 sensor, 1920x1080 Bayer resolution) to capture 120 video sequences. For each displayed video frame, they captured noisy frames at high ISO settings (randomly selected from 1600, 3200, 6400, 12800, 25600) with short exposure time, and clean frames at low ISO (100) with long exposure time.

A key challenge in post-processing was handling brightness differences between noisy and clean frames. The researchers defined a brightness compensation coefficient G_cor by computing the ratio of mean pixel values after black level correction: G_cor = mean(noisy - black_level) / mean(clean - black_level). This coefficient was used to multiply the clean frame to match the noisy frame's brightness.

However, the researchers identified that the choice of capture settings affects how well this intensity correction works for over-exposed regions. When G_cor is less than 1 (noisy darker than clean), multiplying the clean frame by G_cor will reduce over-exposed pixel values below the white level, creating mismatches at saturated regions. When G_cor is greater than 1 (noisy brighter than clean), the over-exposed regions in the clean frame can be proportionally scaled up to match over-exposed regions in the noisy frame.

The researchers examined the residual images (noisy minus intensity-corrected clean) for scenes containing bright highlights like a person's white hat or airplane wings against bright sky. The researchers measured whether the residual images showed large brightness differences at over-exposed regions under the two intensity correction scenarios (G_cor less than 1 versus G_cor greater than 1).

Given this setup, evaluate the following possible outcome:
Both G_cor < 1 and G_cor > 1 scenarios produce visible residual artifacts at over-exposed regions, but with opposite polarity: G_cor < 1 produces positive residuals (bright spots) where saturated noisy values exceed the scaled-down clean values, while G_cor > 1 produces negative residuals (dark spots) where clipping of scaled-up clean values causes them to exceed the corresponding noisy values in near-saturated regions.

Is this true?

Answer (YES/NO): NO